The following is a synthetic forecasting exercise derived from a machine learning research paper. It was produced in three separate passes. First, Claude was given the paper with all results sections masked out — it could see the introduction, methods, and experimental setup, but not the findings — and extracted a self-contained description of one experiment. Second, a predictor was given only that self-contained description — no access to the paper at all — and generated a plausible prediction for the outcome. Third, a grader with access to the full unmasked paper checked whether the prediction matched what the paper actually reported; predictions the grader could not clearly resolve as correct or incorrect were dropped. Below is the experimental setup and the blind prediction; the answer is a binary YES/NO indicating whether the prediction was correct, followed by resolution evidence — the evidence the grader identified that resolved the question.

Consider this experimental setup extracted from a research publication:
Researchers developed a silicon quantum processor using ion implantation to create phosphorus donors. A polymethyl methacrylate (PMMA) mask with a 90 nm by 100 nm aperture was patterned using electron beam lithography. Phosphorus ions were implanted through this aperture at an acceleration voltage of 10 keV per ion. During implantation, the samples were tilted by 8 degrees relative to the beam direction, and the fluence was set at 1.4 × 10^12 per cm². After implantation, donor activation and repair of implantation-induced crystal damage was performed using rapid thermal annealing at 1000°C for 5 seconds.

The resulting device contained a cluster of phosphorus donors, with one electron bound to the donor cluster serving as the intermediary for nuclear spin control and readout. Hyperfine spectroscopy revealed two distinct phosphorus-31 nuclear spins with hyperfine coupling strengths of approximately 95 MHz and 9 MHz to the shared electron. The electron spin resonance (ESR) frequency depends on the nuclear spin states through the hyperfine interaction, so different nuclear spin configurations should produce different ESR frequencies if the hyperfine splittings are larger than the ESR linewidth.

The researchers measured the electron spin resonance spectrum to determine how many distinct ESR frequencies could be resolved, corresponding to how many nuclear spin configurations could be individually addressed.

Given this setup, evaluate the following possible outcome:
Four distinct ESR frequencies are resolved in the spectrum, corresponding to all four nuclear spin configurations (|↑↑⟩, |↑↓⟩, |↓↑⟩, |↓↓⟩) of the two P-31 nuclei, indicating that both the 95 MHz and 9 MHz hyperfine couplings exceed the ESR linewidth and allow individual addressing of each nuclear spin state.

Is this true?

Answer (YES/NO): YES